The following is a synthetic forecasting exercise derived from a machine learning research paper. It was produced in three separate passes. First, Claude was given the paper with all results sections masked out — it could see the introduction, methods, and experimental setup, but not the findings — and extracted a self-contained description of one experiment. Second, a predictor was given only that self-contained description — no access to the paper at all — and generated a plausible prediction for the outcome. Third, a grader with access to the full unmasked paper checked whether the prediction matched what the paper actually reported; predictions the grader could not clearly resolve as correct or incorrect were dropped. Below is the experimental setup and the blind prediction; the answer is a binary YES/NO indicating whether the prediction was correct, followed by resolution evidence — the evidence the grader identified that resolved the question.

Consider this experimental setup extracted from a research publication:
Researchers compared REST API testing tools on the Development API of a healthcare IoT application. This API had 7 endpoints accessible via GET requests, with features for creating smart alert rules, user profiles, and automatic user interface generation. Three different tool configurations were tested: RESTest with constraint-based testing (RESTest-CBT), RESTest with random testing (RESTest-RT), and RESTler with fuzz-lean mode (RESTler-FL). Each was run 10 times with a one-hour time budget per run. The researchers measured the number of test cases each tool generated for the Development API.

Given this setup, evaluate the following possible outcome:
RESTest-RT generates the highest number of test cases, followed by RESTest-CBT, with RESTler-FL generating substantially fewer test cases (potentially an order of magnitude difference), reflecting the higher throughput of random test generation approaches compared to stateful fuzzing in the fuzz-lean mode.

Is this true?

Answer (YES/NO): NO